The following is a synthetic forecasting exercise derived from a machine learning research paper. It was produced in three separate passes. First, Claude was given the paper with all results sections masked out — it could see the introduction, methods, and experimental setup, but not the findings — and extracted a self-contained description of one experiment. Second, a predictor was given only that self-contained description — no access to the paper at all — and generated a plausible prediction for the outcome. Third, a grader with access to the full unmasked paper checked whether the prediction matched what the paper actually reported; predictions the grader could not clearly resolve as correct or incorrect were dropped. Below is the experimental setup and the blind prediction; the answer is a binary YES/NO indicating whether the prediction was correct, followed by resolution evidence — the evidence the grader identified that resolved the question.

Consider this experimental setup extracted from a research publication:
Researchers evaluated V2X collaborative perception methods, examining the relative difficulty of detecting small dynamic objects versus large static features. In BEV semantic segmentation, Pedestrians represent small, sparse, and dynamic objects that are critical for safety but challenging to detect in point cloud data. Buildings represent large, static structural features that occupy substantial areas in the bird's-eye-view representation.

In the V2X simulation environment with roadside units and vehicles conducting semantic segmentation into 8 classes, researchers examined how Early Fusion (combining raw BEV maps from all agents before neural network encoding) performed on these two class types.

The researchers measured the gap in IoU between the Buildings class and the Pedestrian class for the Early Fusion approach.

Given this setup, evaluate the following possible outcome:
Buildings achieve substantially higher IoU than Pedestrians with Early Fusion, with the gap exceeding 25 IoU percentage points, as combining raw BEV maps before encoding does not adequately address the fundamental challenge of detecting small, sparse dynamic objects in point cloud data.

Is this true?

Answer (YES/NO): YES